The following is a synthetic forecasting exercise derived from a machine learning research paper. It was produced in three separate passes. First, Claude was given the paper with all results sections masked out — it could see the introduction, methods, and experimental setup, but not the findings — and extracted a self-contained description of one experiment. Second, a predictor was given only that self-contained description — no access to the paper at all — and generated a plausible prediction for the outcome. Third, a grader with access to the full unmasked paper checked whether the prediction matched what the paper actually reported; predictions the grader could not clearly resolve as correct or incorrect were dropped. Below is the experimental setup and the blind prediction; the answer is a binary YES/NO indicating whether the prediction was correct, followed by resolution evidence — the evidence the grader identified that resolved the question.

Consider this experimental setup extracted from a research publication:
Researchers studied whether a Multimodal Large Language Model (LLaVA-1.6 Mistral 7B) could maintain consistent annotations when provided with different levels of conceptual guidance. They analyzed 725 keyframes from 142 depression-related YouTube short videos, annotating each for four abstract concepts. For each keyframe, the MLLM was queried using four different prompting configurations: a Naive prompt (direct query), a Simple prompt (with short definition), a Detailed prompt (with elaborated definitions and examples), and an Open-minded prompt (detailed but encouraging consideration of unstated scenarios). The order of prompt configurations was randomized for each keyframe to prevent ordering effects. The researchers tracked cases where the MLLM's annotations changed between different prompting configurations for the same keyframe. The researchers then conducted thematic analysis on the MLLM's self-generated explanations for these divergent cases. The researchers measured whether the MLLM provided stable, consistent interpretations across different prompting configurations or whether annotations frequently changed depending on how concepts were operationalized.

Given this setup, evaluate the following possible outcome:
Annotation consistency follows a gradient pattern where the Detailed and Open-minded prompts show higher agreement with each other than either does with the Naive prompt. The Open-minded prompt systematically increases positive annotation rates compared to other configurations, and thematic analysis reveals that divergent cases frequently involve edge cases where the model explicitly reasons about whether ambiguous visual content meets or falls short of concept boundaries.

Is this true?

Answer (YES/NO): NO